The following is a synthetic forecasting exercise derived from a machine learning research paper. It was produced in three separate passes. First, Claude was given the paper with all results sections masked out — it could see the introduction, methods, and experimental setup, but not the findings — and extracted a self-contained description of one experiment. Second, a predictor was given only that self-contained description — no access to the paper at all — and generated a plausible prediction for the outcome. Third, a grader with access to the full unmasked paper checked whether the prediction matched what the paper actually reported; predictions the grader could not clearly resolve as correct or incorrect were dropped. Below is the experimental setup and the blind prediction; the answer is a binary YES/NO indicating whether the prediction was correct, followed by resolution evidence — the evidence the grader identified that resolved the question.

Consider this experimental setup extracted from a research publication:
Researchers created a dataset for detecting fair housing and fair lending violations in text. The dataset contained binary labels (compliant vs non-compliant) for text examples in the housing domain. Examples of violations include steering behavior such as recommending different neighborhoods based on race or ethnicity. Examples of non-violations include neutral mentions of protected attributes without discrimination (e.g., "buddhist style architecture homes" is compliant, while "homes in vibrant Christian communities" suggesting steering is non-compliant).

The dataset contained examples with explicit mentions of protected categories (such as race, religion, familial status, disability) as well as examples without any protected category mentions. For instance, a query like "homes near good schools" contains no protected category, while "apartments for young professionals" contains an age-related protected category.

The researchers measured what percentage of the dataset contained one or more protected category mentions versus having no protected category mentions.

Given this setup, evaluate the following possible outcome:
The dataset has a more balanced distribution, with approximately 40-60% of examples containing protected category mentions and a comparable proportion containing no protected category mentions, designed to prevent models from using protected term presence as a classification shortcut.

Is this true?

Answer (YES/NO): NO